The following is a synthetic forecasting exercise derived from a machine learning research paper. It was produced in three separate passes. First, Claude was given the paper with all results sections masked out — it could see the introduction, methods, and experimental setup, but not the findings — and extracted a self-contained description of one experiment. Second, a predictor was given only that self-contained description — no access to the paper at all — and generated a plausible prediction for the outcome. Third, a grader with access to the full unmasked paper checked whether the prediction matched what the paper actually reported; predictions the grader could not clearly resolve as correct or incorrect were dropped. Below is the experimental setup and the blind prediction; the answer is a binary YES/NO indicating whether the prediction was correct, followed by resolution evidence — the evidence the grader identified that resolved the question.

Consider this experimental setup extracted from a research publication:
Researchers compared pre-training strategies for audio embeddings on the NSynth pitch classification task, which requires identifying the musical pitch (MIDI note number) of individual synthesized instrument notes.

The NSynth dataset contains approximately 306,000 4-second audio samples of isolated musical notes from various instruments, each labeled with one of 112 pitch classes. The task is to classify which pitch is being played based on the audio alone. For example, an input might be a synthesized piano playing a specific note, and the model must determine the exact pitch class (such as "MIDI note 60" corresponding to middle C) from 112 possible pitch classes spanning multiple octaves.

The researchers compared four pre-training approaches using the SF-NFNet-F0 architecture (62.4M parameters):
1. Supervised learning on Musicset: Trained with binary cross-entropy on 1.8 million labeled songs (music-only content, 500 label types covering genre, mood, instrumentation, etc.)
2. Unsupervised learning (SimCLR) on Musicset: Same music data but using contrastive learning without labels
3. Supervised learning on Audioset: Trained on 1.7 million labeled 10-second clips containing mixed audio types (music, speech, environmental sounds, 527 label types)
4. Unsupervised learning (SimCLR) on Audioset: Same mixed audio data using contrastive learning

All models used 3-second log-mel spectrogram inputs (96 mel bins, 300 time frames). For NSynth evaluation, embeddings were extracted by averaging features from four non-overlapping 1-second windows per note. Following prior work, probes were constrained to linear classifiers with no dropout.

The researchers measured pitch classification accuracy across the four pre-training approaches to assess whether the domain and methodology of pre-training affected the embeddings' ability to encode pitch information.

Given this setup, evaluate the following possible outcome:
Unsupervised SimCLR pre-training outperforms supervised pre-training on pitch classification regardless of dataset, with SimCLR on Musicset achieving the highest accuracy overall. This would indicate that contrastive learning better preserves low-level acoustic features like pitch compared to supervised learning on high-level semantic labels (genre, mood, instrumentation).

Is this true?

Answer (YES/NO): NO